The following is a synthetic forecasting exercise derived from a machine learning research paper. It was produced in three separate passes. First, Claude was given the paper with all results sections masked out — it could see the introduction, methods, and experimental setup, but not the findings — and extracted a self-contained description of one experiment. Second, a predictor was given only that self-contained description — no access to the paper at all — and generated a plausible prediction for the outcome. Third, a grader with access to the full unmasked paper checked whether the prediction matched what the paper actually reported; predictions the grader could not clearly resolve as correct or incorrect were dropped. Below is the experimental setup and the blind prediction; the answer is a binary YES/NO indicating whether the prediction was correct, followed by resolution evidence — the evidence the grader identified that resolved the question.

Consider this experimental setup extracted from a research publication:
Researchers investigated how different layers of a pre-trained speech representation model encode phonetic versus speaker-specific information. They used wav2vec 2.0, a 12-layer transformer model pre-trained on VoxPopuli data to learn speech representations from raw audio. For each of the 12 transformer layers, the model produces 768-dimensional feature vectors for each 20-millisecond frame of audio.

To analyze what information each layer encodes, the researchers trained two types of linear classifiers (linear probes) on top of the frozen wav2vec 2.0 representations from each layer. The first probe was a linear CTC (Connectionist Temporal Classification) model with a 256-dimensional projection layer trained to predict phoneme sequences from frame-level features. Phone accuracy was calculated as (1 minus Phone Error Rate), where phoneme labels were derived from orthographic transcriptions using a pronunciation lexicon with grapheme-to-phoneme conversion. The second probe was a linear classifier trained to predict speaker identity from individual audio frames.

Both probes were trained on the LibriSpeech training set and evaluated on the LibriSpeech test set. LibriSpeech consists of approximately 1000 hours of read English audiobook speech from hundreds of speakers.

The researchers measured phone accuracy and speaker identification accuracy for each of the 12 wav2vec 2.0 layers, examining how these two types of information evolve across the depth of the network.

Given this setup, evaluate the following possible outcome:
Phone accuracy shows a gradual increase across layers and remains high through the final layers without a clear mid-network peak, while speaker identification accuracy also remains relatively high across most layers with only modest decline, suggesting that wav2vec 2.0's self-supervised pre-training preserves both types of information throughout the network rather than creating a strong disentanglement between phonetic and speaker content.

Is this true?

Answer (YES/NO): NO